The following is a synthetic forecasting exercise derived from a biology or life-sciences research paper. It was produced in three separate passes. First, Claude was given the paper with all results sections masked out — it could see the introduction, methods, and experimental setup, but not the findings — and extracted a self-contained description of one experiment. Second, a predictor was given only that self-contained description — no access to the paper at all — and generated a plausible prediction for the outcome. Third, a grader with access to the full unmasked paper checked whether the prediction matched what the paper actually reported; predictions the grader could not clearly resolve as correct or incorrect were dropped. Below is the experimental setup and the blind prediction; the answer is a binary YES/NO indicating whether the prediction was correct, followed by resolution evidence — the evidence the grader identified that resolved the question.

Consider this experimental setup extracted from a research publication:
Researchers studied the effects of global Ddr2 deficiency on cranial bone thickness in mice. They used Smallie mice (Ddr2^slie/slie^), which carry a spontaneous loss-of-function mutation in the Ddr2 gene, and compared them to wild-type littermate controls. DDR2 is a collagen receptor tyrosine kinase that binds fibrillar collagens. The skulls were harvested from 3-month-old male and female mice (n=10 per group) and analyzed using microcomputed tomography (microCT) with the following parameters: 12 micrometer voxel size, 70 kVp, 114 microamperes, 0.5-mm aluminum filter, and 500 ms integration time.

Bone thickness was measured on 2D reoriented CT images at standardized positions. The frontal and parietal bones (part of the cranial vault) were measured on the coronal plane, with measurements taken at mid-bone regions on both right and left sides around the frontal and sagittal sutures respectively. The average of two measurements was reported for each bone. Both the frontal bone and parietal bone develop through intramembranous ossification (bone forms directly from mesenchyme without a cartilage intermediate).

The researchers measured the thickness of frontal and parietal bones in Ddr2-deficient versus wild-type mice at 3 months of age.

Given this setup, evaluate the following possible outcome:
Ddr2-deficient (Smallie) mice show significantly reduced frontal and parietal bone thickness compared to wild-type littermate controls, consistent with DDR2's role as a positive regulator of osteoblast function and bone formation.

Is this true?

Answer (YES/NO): NO